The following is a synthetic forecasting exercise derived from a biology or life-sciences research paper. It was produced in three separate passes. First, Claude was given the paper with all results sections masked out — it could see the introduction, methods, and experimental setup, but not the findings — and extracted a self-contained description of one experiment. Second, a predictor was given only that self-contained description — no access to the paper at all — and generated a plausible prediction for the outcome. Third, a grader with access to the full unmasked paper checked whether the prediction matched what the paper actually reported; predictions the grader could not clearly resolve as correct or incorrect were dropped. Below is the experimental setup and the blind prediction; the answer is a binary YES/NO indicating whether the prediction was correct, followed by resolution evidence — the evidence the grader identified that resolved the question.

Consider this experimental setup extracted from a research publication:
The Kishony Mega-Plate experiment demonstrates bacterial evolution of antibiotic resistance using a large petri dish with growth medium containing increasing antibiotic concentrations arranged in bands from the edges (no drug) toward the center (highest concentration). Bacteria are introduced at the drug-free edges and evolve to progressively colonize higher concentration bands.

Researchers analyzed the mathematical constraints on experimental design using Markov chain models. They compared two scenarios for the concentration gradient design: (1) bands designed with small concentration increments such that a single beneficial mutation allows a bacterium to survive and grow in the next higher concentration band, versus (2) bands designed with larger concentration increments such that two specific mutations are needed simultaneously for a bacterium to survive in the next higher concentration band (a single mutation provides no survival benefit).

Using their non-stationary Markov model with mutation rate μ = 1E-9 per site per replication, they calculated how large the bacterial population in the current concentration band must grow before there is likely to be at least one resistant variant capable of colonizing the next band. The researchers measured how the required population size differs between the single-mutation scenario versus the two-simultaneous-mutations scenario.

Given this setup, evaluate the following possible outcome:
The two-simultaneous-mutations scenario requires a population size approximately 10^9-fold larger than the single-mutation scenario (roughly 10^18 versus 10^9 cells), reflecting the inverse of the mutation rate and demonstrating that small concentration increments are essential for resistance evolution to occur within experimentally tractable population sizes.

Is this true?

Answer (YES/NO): NO